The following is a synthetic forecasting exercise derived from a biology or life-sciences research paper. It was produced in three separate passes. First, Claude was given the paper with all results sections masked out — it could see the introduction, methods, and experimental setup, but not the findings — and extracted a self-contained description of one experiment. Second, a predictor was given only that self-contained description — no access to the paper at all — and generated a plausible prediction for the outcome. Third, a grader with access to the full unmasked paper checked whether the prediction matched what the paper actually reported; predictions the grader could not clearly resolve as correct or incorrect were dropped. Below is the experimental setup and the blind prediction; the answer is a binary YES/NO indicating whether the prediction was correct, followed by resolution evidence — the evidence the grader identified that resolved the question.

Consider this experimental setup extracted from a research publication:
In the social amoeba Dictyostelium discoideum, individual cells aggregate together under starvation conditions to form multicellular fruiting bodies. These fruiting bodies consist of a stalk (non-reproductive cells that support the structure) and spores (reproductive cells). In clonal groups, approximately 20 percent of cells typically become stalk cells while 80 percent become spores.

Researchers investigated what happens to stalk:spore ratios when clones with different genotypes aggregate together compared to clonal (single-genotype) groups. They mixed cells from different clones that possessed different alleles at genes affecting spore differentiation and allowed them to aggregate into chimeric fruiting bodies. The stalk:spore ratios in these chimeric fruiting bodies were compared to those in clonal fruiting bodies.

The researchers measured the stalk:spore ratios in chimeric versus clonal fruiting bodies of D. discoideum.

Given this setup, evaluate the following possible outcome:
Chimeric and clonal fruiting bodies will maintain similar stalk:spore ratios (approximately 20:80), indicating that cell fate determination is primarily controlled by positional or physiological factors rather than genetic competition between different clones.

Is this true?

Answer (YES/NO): NO